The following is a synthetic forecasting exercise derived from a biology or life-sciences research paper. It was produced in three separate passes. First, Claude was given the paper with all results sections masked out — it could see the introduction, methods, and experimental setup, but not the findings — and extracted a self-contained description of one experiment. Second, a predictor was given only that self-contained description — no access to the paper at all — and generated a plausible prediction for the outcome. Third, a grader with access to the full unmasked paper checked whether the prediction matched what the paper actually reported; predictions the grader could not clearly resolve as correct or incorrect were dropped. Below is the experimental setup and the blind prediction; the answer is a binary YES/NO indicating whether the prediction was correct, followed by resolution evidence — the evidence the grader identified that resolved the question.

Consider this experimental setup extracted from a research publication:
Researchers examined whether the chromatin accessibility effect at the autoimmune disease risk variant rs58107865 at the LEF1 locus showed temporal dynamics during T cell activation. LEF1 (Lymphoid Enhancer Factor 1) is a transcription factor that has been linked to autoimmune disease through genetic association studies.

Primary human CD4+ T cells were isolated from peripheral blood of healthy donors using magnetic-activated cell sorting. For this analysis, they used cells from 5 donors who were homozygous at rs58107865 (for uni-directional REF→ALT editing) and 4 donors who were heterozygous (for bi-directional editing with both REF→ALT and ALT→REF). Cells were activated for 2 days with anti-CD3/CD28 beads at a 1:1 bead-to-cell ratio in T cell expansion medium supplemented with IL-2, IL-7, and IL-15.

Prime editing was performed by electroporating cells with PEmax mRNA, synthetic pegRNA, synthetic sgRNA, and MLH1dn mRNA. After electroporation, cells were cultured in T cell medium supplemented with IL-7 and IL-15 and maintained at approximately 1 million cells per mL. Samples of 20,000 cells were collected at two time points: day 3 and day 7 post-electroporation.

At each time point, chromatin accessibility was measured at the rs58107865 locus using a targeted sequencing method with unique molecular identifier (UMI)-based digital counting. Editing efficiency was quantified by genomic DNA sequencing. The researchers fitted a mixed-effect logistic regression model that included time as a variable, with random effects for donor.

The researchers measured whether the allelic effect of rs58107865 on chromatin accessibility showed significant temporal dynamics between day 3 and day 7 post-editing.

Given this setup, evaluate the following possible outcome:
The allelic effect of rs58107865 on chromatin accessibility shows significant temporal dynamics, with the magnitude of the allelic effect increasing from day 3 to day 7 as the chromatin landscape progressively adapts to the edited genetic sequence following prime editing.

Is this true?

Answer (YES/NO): NO